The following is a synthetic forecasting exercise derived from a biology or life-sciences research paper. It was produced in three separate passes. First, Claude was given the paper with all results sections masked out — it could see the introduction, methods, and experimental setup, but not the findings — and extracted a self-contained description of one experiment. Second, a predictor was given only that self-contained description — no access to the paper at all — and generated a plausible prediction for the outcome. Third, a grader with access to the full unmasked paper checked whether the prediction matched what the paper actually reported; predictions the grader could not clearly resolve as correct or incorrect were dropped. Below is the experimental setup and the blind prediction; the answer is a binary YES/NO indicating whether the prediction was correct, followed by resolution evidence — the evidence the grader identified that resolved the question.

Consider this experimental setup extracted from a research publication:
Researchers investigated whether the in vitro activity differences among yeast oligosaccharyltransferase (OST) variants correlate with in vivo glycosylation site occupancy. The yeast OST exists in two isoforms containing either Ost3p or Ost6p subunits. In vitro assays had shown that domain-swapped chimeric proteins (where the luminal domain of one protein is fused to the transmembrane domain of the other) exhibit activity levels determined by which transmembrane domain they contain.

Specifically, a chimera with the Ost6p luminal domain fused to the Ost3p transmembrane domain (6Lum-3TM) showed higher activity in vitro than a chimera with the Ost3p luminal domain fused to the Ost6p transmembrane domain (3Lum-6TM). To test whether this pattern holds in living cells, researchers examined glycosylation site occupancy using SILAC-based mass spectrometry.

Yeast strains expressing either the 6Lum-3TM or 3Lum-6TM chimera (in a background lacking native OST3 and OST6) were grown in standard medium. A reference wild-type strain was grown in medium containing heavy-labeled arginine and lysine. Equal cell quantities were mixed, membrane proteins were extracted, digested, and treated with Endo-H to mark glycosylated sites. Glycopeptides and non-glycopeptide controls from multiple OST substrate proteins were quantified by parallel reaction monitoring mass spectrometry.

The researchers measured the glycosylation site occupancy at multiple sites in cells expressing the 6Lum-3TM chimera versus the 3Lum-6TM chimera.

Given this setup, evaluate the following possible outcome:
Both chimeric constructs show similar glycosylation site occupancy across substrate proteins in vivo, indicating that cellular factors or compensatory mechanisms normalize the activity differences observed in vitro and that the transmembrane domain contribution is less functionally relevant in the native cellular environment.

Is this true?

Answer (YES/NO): NO